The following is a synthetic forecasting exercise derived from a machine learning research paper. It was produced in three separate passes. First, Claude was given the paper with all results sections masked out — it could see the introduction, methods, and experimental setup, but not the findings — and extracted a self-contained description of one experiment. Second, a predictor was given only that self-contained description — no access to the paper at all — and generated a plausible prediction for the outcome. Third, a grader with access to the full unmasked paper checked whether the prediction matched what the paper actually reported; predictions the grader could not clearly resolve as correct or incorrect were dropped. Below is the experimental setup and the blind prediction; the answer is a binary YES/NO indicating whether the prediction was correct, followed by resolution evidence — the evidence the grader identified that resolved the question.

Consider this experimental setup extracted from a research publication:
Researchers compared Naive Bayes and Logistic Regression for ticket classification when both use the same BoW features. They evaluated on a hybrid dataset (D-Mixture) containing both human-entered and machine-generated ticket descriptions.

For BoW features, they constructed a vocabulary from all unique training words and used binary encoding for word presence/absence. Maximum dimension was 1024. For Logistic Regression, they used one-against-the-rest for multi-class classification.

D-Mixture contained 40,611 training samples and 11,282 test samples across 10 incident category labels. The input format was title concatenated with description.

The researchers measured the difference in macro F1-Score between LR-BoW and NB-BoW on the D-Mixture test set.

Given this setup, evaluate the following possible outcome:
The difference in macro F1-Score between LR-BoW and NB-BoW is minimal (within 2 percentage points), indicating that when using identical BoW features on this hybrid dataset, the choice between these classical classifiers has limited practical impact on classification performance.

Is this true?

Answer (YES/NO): NO